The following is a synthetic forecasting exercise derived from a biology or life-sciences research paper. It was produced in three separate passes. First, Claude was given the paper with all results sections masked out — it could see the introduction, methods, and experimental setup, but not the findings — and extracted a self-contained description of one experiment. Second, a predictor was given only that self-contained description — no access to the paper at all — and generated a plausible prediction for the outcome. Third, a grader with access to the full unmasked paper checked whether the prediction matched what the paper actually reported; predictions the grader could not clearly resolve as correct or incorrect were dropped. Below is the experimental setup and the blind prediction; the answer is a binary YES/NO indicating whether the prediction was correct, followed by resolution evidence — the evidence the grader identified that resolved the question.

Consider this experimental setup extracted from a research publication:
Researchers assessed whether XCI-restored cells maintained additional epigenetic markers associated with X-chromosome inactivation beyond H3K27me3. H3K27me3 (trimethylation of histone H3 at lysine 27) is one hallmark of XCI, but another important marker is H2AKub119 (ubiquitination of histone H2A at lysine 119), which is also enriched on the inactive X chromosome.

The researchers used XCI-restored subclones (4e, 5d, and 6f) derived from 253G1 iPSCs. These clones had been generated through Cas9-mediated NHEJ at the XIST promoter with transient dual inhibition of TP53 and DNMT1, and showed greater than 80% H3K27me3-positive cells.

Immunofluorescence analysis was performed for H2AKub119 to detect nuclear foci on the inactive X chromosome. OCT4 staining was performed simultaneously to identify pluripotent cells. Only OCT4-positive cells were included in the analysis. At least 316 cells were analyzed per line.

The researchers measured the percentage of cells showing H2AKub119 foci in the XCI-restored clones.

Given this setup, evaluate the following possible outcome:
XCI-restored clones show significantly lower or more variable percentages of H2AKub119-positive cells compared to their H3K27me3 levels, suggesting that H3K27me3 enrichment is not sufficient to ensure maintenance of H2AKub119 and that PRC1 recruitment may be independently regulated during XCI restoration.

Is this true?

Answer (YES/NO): NO